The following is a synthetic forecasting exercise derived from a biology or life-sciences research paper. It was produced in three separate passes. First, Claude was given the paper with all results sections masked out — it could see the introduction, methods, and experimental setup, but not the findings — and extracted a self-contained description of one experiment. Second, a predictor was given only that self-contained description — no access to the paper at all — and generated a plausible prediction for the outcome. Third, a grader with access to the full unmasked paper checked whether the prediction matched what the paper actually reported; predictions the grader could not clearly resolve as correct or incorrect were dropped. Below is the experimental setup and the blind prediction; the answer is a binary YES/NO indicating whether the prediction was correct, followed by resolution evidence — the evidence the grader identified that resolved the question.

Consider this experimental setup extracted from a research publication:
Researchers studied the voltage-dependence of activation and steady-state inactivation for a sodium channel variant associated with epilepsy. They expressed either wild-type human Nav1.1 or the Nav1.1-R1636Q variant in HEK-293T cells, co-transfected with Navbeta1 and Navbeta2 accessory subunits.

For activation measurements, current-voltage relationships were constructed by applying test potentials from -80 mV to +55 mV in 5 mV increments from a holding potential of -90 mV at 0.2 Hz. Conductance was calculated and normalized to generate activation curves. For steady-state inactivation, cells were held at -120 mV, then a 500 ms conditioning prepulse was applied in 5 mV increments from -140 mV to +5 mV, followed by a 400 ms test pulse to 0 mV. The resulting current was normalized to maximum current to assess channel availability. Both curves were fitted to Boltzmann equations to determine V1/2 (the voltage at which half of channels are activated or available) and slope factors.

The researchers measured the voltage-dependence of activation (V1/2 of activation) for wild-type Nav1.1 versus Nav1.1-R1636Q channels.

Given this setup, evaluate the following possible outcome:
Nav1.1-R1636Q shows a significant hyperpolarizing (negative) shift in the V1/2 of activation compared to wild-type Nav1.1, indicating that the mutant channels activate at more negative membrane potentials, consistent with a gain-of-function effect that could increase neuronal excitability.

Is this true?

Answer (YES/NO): YES